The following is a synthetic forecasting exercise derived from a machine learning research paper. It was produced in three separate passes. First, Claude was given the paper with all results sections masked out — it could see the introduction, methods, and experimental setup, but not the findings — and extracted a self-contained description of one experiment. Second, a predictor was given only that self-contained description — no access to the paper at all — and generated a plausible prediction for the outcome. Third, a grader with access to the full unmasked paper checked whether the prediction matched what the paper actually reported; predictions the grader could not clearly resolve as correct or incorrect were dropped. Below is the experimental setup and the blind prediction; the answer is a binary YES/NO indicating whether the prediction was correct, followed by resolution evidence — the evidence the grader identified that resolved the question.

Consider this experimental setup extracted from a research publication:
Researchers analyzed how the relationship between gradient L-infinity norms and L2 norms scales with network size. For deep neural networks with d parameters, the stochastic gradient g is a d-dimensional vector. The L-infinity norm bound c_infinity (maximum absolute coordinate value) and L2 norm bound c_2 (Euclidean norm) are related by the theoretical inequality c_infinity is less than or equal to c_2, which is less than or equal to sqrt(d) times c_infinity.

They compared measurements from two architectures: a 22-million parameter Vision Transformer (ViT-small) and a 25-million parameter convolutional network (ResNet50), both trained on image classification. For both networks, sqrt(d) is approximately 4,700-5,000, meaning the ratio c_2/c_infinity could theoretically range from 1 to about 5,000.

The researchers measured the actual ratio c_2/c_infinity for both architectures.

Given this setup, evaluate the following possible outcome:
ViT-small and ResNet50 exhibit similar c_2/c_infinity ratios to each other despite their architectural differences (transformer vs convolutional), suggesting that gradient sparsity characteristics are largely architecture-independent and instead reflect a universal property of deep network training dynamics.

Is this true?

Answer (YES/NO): NO